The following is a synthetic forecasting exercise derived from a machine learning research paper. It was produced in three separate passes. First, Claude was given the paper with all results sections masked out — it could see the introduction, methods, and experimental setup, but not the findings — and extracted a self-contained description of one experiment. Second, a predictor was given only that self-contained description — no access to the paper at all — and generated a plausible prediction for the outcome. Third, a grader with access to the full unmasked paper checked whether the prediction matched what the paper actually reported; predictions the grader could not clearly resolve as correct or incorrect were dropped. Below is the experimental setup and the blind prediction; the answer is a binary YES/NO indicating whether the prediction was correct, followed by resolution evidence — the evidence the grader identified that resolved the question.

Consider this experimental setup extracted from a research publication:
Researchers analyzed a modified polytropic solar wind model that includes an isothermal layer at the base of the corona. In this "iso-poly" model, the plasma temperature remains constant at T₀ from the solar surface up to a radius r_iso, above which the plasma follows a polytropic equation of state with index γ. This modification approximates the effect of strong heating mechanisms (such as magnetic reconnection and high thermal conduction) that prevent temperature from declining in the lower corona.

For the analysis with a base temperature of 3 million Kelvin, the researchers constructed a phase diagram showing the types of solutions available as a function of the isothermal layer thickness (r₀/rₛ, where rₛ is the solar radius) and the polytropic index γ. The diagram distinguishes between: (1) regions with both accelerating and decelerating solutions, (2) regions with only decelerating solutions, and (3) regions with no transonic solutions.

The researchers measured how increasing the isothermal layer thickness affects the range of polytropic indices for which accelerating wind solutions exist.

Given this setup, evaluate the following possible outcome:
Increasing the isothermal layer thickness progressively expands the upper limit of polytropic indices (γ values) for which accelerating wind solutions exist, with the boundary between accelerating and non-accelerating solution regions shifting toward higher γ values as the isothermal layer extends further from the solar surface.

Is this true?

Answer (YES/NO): NO